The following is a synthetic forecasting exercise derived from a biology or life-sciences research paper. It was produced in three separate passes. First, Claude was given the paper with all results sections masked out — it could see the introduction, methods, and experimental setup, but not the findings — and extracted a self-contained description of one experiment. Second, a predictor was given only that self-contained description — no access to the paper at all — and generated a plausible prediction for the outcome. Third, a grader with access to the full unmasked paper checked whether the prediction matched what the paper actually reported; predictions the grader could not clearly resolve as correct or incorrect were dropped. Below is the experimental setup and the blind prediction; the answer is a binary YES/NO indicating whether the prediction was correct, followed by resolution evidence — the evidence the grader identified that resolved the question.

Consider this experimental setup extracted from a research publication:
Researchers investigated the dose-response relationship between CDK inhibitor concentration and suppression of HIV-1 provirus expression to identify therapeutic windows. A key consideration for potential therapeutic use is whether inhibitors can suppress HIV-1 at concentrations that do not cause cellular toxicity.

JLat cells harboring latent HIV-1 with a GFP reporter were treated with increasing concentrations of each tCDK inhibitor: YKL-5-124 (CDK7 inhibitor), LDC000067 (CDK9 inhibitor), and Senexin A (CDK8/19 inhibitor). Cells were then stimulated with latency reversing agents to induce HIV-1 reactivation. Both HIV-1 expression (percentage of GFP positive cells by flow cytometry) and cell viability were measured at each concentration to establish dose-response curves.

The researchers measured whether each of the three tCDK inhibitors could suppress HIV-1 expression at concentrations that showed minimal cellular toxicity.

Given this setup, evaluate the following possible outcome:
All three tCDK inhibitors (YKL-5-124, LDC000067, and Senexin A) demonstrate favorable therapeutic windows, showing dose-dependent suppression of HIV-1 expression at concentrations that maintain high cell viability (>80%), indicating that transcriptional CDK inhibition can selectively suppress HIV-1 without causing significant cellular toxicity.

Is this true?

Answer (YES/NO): NO